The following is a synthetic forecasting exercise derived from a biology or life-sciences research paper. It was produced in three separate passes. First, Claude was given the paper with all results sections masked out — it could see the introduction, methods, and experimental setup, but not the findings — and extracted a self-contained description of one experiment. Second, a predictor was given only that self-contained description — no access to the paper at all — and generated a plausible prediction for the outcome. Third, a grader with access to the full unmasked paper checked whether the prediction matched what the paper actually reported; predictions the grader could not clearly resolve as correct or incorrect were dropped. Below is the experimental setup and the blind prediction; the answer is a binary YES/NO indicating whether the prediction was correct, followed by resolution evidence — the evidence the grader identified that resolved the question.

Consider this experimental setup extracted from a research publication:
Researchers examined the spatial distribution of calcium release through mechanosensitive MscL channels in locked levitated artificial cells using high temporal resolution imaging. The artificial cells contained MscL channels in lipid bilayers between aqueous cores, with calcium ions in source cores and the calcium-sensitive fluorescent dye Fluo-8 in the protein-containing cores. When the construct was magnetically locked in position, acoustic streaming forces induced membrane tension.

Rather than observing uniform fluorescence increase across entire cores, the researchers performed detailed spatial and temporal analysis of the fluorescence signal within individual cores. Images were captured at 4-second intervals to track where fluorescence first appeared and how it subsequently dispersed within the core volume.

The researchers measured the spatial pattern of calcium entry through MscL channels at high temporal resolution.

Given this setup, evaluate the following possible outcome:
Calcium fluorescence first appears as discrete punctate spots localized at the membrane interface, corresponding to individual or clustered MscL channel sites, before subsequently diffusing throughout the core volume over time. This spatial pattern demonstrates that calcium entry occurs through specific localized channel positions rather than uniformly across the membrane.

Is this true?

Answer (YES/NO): YES